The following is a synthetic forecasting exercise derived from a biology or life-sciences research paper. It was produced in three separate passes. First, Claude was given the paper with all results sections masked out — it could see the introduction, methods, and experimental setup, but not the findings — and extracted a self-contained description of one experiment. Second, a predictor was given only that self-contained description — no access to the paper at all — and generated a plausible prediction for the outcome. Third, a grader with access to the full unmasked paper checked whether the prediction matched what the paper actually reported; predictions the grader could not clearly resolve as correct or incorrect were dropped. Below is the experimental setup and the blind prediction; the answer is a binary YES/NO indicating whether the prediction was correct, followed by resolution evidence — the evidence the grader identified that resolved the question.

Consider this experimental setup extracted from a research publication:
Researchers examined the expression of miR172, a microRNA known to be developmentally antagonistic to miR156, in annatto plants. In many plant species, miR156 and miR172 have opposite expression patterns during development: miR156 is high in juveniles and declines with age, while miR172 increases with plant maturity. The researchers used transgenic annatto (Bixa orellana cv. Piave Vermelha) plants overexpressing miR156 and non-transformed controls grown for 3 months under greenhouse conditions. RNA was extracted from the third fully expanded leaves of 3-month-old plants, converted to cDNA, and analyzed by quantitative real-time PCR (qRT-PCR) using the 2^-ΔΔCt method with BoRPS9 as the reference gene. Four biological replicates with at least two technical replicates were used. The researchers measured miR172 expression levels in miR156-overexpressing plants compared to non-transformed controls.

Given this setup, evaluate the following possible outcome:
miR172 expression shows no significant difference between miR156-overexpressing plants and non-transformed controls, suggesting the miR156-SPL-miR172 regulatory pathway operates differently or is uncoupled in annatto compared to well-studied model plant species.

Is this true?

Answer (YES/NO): NO